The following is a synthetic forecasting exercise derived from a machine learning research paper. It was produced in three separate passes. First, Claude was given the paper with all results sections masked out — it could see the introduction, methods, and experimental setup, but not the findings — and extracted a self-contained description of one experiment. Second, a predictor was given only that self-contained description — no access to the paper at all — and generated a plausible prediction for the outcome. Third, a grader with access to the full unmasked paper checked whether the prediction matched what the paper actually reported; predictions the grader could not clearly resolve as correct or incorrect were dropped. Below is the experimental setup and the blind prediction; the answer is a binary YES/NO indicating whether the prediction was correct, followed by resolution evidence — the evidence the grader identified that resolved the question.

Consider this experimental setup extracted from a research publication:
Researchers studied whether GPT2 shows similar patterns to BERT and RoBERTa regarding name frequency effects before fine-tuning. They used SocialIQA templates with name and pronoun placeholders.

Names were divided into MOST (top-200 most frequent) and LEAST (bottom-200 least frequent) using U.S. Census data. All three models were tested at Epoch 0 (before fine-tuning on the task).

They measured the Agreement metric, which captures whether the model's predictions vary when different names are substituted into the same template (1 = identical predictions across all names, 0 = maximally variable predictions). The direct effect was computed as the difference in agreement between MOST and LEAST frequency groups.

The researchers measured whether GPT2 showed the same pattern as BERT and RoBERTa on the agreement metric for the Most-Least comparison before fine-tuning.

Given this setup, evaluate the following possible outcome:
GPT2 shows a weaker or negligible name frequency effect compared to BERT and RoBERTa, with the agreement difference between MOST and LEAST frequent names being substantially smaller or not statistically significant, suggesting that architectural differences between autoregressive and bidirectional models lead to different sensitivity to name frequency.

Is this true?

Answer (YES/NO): YES